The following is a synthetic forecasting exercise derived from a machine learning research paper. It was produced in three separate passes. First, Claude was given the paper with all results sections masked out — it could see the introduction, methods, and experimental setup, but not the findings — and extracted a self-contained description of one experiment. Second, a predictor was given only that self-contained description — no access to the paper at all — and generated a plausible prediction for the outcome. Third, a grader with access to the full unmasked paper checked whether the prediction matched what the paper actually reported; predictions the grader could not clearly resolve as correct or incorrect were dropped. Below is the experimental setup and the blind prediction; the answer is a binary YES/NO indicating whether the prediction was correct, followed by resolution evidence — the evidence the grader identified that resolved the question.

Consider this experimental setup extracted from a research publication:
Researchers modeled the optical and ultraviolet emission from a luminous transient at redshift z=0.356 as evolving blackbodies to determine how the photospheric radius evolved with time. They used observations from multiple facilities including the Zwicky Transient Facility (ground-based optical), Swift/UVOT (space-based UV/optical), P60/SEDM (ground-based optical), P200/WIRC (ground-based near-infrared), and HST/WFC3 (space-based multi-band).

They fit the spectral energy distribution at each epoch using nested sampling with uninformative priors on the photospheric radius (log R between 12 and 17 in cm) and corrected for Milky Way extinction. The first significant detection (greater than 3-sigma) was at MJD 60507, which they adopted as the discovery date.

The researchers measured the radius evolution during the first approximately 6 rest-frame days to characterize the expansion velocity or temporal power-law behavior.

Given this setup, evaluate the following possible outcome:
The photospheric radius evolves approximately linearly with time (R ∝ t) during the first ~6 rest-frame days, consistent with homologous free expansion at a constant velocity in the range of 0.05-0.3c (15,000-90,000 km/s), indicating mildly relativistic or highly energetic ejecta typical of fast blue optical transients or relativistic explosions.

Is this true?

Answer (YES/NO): YES